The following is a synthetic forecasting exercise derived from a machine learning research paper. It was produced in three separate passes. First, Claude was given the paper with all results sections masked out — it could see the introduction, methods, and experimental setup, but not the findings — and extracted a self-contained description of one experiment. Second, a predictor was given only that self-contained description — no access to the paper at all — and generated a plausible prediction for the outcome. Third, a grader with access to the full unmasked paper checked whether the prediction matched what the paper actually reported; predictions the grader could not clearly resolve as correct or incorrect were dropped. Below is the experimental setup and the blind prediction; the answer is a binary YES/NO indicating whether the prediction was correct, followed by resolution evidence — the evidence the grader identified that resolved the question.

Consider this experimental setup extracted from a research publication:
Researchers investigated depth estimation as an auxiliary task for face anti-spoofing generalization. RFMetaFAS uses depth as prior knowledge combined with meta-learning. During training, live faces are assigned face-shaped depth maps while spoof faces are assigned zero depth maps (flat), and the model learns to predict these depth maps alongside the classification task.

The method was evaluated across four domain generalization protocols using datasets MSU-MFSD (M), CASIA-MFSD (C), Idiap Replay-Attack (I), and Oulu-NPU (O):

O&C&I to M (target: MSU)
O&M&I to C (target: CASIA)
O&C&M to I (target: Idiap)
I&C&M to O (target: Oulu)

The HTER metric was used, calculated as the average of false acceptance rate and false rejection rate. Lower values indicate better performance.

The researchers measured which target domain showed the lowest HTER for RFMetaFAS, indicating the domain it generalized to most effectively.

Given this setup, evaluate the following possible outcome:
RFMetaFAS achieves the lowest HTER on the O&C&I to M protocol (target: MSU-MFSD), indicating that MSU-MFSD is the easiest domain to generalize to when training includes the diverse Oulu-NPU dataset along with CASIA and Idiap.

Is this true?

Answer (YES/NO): YES